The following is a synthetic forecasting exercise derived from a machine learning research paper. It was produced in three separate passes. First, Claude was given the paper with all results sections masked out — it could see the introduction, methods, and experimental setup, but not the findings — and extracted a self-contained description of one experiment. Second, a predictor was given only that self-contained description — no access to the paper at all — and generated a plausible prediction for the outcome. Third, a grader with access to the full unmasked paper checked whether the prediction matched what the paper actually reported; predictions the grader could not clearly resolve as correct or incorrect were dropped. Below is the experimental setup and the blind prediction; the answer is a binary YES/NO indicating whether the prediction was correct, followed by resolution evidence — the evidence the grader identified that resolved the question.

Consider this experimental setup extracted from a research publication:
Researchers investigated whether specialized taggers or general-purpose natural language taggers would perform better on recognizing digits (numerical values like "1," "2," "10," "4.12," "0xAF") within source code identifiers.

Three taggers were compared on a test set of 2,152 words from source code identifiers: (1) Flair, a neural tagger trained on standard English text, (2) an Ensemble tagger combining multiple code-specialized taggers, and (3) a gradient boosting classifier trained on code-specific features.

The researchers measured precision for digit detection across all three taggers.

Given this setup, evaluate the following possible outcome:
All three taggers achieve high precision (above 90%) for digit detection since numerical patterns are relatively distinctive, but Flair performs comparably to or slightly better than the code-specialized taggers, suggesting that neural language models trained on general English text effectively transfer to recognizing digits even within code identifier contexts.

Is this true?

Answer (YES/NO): YES